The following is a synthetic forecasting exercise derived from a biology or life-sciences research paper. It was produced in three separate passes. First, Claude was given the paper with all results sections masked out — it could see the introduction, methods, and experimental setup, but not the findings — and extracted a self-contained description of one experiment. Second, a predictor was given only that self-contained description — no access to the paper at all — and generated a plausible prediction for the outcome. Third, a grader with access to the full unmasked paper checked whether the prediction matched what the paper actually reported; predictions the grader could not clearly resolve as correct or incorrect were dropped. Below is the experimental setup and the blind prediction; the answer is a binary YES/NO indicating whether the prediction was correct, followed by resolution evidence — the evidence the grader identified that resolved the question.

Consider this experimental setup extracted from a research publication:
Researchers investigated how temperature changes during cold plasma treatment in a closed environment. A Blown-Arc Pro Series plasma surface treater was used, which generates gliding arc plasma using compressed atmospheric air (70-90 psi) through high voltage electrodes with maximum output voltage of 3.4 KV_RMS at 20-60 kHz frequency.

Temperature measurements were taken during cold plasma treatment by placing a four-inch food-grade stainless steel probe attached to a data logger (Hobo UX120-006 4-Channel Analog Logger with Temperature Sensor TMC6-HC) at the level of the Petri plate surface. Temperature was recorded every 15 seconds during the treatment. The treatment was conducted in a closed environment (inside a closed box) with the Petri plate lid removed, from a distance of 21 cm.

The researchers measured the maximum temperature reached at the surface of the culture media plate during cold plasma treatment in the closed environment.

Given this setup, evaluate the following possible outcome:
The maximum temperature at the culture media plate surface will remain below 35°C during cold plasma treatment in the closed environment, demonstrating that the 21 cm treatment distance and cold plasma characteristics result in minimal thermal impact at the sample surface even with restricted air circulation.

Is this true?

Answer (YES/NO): NO